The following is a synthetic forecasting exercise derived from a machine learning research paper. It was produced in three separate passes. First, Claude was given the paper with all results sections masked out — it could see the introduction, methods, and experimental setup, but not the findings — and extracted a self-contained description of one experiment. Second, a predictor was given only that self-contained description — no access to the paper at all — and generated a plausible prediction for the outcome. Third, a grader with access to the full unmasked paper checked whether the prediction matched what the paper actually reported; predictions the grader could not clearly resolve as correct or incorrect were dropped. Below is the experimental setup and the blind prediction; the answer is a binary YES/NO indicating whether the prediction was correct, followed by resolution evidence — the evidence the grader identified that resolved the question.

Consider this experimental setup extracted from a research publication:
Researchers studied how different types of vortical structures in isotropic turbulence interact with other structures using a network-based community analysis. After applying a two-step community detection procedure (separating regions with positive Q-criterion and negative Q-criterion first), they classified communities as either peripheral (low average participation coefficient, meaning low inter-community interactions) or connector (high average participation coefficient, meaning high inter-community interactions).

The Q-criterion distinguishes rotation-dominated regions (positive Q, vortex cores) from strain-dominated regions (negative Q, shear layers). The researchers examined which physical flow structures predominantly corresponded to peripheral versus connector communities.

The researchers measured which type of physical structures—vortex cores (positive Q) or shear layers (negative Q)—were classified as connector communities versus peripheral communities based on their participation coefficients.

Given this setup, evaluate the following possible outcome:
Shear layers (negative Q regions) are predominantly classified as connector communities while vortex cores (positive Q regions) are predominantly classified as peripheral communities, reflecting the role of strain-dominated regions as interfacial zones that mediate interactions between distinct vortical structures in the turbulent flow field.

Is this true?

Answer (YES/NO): YES